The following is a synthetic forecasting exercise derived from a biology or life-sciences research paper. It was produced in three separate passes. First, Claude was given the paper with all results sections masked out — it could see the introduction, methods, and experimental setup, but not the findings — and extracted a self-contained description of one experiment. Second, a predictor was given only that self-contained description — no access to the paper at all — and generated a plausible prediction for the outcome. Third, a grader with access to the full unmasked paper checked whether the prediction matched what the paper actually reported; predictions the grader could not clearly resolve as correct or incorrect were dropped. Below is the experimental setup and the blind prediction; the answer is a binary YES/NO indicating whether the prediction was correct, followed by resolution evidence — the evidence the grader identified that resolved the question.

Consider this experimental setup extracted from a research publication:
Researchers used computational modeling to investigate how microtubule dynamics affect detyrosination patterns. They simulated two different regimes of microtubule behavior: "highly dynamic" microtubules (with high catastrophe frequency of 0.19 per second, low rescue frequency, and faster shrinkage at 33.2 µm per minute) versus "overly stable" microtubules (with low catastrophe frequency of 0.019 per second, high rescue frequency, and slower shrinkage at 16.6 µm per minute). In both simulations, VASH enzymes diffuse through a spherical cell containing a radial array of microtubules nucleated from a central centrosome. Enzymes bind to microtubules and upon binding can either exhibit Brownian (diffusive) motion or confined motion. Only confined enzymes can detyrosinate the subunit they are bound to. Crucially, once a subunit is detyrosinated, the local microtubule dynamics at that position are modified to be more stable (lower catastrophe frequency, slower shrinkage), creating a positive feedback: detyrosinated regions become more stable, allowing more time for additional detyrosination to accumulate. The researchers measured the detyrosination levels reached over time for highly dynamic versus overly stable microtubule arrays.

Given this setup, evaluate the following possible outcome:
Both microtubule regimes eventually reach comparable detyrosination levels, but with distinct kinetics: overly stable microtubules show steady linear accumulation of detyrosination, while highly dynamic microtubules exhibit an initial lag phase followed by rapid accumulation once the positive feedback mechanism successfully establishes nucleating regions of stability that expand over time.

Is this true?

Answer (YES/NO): NO